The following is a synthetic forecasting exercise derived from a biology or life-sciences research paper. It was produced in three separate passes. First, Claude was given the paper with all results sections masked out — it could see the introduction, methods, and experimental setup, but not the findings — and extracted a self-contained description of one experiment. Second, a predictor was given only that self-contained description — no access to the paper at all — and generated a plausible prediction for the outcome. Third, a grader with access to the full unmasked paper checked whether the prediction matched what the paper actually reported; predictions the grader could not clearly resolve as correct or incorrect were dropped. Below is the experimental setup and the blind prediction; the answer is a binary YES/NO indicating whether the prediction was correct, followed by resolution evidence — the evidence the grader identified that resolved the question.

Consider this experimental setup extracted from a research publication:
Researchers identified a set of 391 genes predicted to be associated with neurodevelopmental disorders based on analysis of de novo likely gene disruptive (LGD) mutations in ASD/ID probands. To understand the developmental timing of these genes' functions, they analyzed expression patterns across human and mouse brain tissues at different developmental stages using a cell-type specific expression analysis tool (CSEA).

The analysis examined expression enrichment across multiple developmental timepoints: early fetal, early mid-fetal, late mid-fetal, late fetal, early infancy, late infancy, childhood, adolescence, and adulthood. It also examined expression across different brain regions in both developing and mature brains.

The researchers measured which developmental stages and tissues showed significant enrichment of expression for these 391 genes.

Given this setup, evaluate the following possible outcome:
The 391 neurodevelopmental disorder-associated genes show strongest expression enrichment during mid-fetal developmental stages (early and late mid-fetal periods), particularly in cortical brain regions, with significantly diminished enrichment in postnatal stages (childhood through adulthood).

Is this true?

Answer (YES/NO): NO